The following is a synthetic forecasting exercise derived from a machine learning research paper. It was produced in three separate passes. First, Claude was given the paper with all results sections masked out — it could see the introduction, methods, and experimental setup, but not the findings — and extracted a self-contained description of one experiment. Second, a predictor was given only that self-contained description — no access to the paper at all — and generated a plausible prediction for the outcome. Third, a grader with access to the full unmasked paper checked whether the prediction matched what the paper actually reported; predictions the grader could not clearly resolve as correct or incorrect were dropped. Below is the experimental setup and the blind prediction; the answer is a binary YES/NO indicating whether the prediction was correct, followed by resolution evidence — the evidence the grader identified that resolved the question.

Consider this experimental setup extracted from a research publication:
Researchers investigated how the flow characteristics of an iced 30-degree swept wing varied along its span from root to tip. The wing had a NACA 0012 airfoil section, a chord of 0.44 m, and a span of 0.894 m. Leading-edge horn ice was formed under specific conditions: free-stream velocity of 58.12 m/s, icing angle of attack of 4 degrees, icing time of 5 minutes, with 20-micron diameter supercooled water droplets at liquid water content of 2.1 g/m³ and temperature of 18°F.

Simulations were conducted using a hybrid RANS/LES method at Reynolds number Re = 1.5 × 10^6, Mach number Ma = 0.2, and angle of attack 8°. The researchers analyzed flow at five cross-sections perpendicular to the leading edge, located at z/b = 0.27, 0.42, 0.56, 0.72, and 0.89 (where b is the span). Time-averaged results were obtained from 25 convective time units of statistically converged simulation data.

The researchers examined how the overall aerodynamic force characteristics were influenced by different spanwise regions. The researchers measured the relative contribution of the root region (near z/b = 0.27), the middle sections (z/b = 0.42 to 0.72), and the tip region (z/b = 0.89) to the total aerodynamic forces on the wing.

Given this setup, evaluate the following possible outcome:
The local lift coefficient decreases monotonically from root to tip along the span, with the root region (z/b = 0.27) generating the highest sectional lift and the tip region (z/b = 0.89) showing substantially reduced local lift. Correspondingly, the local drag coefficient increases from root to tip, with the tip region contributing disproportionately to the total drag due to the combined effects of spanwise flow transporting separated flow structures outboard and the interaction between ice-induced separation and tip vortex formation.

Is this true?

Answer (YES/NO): NO